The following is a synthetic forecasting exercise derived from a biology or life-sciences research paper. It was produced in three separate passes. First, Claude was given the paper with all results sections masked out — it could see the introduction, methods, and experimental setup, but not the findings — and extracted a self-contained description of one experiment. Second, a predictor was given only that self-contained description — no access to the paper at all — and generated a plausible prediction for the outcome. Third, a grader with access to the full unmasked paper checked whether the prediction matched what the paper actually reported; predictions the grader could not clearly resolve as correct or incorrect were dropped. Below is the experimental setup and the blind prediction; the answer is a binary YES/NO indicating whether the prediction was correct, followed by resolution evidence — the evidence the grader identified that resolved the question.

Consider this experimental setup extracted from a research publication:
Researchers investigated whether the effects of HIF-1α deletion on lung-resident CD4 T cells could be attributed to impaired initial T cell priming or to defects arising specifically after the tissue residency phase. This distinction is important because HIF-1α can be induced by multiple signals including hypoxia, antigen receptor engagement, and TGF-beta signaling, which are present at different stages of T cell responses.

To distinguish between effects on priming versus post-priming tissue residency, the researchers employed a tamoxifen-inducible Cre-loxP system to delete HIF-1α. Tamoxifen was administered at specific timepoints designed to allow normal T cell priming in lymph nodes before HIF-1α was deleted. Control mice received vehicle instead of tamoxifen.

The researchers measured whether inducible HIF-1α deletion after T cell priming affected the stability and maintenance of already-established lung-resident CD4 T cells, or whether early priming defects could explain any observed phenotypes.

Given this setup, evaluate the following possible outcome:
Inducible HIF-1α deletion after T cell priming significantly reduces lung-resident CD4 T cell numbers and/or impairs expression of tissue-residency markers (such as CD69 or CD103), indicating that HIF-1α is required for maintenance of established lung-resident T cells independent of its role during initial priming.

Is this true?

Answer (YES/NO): YES